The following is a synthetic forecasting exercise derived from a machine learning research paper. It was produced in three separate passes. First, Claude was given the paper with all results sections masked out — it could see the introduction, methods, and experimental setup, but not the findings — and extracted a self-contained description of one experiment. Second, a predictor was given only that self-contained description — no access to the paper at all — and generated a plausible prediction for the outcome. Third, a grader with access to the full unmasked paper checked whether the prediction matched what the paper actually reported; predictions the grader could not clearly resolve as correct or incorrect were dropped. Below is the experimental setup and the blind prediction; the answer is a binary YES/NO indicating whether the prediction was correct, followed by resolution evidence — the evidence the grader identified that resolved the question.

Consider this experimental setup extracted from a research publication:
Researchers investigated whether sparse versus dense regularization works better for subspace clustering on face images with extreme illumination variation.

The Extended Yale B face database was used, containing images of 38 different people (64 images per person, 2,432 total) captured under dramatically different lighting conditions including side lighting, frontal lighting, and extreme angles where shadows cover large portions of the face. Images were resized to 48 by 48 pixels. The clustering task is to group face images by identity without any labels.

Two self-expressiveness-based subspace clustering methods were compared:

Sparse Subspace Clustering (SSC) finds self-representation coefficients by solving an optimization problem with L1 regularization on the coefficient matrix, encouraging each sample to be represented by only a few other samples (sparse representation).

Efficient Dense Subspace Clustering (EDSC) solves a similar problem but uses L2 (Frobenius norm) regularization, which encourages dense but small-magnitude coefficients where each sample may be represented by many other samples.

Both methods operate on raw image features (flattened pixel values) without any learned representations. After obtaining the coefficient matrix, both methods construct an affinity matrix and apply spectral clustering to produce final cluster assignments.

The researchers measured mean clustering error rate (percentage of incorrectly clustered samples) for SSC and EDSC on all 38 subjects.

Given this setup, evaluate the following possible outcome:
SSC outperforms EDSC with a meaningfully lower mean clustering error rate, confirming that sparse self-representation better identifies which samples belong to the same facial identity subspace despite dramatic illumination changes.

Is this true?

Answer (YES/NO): NO